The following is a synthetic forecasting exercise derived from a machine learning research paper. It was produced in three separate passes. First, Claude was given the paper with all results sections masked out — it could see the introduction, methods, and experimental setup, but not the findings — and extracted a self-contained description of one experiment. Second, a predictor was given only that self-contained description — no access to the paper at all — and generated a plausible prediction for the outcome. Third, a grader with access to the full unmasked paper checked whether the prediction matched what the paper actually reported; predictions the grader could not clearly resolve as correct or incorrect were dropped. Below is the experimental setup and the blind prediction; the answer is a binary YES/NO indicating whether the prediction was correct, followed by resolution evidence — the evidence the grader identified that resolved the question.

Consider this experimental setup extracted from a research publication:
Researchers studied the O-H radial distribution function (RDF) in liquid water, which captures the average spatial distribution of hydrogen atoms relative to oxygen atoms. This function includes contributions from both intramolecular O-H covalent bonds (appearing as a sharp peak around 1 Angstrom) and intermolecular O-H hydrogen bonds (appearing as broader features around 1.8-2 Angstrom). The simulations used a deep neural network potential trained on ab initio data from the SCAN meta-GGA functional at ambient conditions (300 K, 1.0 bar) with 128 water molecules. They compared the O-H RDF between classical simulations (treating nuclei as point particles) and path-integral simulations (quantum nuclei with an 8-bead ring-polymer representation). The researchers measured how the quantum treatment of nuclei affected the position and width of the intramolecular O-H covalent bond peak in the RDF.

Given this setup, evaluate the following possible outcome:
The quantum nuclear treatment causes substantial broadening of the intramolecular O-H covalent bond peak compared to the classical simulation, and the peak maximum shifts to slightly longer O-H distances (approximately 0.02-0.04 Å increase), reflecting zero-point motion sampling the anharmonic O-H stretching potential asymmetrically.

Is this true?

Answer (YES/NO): NO